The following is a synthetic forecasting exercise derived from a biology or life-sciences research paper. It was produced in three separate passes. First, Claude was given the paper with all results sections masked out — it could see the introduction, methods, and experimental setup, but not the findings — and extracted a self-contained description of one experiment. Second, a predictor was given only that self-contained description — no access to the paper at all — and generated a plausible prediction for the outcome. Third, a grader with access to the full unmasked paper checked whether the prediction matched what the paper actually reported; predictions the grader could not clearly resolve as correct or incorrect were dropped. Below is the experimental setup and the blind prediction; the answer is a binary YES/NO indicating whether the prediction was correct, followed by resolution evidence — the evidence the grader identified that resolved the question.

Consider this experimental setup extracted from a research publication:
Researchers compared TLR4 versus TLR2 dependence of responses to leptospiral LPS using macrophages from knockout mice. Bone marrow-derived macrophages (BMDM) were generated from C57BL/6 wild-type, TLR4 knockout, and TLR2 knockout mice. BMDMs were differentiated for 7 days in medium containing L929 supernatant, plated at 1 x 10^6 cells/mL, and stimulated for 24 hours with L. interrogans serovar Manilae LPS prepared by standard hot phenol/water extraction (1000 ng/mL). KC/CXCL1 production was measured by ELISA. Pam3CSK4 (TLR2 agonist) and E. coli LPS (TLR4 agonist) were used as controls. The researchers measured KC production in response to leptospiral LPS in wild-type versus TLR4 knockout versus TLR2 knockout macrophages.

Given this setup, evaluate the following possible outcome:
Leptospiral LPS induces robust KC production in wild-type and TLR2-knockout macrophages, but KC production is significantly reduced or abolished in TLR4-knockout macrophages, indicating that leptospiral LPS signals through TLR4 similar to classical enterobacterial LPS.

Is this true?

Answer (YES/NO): NO